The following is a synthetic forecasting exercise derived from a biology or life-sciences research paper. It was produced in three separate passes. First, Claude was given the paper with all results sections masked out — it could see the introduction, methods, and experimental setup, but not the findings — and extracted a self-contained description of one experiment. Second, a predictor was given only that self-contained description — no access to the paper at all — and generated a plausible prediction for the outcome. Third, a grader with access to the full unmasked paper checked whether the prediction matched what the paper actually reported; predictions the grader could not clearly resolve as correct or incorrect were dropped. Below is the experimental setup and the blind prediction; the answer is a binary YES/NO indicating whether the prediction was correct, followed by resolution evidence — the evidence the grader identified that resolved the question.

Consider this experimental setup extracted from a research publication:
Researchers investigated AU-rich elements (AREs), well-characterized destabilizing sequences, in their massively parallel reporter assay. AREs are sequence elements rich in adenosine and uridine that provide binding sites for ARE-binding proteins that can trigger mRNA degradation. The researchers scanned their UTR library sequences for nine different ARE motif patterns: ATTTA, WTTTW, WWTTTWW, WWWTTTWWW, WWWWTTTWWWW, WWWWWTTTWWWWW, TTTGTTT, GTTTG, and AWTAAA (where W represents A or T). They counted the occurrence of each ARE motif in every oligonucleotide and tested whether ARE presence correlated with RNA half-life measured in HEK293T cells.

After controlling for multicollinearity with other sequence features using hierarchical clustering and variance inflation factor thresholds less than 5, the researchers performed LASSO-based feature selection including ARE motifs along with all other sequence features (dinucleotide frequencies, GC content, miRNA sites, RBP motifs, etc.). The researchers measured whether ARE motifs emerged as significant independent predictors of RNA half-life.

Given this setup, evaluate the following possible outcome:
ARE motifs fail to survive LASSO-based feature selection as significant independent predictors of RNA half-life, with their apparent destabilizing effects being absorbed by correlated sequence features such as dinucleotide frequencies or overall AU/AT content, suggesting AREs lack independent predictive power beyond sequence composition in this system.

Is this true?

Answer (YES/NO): NO